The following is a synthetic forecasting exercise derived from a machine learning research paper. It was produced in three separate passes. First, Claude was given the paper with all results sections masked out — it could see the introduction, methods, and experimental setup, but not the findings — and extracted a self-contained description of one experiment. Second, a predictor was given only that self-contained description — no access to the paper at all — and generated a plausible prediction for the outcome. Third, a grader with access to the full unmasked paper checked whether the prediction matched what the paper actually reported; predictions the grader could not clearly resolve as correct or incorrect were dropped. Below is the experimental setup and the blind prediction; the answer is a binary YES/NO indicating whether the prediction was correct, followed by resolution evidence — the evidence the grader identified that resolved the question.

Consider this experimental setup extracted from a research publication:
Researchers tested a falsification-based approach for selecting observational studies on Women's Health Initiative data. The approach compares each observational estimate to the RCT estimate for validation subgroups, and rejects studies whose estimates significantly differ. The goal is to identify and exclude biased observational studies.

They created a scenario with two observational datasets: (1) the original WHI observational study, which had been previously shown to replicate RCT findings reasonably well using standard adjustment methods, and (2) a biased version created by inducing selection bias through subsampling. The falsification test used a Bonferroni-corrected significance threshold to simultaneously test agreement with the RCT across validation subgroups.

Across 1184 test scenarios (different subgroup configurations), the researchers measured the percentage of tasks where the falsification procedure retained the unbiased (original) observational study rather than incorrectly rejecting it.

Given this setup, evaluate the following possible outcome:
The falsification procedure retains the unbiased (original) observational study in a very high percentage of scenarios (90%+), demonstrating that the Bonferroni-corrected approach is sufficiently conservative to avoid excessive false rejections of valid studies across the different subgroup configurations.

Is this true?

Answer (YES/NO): YES